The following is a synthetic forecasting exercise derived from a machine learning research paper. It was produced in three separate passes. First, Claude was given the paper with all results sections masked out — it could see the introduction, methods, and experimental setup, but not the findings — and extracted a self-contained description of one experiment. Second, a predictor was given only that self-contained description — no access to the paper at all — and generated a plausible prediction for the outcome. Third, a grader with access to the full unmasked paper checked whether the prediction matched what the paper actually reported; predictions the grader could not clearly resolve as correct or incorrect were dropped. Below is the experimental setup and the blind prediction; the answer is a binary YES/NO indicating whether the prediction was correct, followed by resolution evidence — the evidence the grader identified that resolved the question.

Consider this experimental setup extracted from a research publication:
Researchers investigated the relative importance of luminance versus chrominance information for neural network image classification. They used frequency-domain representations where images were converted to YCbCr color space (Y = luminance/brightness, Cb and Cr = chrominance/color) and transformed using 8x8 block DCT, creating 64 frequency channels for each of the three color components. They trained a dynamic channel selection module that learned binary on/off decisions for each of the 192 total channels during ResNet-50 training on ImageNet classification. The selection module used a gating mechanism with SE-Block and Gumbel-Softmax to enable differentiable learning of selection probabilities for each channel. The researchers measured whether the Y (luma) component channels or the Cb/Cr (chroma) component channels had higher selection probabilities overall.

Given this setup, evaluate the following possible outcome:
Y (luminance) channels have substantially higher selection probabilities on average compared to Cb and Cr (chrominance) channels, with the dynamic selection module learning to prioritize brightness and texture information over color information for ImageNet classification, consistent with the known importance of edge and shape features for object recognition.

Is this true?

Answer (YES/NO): YES